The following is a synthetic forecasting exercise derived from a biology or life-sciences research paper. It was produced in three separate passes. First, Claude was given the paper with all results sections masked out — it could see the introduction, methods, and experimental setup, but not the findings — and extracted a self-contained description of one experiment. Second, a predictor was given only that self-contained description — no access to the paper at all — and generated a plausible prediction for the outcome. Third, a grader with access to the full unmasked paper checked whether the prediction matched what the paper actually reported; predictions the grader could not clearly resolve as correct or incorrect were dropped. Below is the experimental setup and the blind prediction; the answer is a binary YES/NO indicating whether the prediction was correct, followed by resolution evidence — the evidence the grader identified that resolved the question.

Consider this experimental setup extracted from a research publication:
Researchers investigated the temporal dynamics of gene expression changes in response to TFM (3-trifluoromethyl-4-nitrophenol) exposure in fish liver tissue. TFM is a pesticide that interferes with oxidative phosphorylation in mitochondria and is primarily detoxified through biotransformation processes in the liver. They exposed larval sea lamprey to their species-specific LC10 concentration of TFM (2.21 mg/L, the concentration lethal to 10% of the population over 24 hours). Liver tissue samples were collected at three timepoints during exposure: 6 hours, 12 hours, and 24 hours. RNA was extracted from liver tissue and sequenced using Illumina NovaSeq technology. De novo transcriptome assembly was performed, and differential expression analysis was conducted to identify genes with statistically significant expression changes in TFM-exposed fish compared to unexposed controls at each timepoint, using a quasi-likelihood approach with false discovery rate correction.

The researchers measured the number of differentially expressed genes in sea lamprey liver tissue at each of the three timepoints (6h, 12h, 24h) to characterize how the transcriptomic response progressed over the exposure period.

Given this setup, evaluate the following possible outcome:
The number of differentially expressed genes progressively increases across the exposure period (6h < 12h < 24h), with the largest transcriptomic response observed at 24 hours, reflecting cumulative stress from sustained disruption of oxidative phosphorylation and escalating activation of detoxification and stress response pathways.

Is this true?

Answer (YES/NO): NO